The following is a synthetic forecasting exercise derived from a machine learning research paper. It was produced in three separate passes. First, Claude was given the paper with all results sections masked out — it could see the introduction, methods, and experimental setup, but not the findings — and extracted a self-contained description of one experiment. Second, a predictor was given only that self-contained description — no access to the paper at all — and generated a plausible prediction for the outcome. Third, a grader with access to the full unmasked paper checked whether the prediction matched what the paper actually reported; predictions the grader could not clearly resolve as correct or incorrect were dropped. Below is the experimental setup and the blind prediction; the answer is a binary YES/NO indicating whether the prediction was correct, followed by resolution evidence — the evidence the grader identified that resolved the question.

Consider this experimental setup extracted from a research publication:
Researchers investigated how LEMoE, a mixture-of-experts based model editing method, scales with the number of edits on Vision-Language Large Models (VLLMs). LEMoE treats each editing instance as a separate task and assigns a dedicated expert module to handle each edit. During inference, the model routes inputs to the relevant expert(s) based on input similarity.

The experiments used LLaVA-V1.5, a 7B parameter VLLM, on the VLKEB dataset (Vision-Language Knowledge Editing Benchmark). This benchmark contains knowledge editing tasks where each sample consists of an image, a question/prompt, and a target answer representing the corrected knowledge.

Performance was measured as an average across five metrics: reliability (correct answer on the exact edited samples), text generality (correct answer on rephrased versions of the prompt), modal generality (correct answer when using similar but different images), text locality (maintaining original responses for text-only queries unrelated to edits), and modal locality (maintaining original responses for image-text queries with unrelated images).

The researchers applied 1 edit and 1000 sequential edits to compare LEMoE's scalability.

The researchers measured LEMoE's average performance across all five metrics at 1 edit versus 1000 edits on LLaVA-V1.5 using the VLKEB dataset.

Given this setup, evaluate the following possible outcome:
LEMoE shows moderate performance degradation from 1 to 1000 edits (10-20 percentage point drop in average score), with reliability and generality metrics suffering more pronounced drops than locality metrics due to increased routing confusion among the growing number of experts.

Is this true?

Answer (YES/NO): NO